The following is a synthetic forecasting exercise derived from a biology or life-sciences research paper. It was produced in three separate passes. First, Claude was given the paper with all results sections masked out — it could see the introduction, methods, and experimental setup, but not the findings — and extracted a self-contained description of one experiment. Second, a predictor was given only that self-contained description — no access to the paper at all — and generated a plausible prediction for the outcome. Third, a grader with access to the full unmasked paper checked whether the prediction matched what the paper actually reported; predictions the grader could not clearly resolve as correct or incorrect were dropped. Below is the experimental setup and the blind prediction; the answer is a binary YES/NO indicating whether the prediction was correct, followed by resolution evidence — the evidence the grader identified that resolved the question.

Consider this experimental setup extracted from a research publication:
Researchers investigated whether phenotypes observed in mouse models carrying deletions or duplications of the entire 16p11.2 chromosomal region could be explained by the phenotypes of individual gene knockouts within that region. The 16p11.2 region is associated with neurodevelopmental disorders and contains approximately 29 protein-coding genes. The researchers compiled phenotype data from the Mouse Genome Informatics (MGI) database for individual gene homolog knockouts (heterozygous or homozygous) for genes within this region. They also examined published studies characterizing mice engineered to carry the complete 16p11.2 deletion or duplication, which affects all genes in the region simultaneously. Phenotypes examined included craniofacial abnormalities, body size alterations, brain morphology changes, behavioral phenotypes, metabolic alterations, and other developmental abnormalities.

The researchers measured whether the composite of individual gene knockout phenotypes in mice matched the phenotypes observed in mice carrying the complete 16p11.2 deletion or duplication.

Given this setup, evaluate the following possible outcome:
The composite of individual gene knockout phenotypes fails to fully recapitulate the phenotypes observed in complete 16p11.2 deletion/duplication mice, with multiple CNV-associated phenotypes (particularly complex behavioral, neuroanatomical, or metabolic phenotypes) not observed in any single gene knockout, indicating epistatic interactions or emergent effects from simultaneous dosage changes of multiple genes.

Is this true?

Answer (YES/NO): YES